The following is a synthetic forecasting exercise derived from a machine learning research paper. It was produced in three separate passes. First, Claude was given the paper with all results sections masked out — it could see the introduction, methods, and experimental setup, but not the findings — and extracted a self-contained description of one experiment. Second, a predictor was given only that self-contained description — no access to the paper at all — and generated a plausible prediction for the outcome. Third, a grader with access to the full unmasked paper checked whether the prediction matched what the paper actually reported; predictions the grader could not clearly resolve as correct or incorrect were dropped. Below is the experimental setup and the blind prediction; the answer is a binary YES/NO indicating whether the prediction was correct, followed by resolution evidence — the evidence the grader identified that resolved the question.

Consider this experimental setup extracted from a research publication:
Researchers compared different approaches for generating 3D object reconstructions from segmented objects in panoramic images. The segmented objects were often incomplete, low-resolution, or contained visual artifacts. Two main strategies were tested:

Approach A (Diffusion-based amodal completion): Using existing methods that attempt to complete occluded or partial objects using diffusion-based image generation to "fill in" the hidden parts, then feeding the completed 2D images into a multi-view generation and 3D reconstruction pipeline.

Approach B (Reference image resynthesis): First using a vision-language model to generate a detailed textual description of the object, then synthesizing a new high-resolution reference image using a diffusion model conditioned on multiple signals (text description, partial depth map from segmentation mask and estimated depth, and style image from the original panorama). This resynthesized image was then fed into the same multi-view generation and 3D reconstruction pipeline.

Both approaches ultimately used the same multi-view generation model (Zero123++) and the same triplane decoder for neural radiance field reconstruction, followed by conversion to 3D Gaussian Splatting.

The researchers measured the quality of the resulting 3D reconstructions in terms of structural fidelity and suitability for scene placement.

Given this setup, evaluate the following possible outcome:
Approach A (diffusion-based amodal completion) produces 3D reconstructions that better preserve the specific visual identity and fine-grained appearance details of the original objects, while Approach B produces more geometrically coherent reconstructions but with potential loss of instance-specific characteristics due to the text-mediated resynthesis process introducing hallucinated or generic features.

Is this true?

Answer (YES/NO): NO